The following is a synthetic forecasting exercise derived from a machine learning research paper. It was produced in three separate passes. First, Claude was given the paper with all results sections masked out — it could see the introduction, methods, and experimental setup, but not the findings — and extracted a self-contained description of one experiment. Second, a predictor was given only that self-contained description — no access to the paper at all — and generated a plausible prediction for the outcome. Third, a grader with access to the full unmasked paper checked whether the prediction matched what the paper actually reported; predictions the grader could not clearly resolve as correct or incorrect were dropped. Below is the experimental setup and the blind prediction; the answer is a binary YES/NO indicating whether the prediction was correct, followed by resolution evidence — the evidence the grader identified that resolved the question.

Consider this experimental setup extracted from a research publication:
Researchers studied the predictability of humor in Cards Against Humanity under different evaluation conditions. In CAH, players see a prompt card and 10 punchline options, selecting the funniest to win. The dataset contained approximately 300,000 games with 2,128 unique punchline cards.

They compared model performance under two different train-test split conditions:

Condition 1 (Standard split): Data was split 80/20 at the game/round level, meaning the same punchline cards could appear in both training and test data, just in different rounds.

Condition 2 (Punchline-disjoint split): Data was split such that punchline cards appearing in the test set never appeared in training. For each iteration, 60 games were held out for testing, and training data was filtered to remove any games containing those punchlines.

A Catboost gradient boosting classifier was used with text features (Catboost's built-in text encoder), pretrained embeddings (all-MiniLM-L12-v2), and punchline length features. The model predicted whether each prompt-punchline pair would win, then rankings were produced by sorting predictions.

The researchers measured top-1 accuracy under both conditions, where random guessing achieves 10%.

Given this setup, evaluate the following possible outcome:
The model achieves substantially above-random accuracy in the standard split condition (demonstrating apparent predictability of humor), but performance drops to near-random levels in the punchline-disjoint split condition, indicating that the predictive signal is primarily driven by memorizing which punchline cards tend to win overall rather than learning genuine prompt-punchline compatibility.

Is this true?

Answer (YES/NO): NO